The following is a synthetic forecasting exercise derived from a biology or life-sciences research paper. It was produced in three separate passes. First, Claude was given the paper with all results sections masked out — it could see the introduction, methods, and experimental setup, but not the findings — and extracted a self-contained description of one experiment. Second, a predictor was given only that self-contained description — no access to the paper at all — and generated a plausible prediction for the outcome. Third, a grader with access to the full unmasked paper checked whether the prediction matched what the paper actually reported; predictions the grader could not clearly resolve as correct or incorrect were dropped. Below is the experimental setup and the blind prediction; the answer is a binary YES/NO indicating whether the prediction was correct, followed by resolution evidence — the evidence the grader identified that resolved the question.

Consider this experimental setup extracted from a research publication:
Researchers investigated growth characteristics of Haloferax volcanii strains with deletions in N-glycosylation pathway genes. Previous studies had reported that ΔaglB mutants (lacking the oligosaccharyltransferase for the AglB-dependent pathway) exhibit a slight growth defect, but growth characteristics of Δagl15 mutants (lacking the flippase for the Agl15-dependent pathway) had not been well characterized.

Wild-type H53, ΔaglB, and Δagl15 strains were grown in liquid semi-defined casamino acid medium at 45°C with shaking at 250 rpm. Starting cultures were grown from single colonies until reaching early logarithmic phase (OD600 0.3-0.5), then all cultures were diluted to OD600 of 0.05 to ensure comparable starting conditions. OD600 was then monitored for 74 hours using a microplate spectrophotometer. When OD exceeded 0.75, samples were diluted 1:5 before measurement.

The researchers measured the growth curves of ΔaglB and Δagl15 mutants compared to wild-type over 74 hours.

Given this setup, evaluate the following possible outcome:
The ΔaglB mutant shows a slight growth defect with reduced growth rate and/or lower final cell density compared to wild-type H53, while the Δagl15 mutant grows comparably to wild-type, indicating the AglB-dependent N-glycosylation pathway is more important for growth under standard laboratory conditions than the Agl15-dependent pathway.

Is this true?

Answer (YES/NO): NO